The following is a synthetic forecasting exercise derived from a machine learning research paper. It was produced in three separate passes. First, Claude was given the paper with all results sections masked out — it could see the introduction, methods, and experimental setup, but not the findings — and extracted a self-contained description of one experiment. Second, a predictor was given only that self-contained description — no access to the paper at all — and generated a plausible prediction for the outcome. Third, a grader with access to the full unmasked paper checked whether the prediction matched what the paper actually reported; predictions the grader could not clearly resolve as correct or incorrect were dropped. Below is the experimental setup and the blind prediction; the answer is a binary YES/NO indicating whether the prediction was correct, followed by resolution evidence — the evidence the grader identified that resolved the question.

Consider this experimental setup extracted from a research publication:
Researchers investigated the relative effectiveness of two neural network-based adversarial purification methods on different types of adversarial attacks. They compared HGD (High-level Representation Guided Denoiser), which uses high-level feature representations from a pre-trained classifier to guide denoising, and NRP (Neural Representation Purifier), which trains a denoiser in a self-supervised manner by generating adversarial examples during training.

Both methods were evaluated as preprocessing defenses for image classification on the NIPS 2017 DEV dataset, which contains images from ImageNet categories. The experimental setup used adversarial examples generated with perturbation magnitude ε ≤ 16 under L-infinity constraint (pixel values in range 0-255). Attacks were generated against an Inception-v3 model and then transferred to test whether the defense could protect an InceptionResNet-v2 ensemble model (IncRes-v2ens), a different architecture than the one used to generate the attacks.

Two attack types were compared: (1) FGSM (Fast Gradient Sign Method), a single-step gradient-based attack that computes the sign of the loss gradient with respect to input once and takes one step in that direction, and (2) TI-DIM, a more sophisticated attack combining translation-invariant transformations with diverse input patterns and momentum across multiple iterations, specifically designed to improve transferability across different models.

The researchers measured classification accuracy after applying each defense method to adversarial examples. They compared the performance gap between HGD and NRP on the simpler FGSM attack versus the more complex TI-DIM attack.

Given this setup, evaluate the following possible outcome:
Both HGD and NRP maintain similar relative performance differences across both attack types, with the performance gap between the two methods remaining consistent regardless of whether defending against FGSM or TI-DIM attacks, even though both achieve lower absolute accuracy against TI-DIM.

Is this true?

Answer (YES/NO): NO